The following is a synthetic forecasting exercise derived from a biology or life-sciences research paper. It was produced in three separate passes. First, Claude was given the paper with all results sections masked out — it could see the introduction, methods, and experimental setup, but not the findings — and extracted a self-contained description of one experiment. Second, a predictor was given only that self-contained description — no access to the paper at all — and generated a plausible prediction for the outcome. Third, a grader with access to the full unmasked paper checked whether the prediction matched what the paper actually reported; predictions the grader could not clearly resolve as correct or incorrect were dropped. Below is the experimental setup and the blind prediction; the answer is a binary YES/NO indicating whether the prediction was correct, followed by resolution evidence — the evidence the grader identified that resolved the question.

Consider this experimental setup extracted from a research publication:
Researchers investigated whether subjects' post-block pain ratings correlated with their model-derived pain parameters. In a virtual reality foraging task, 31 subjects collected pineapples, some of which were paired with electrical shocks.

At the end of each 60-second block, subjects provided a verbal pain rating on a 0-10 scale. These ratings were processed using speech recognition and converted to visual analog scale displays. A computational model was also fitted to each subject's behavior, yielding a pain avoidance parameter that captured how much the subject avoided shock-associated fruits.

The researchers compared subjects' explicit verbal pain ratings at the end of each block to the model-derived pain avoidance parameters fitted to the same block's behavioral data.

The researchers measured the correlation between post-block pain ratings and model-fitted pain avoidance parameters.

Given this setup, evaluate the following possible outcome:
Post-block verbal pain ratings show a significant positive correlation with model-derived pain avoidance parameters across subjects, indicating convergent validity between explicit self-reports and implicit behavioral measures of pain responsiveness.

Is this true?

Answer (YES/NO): YES